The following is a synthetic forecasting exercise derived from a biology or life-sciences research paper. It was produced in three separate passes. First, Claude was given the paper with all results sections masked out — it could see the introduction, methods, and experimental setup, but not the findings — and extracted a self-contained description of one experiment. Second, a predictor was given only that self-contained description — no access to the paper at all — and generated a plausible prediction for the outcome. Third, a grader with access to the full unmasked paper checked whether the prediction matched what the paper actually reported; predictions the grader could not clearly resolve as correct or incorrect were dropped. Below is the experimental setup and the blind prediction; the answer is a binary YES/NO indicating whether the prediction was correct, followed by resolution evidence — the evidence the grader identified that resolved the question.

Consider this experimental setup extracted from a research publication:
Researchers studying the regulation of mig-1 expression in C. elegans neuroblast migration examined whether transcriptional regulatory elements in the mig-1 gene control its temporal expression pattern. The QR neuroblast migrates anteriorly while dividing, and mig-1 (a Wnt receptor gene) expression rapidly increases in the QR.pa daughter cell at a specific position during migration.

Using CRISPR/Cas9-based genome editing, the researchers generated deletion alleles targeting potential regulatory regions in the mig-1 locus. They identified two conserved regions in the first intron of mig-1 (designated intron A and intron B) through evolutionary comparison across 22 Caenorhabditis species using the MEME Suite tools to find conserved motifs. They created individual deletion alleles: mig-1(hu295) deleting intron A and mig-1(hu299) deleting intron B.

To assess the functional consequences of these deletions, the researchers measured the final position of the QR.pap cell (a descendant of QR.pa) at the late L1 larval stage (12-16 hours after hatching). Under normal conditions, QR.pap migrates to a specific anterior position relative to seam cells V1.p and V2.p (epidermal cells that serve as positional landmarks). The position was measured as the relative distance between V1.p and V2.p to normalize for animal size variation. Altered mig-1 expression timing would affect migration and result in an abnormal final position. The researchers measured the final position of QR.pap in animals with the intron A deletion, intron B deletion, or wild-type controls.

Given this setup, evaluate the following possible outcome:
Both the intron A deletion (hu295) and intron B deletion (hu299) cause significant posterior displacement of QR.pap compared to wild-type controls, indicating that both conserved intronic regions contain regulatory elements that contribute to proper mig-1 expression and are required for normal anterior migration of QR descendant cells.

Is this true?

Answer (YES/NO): NO